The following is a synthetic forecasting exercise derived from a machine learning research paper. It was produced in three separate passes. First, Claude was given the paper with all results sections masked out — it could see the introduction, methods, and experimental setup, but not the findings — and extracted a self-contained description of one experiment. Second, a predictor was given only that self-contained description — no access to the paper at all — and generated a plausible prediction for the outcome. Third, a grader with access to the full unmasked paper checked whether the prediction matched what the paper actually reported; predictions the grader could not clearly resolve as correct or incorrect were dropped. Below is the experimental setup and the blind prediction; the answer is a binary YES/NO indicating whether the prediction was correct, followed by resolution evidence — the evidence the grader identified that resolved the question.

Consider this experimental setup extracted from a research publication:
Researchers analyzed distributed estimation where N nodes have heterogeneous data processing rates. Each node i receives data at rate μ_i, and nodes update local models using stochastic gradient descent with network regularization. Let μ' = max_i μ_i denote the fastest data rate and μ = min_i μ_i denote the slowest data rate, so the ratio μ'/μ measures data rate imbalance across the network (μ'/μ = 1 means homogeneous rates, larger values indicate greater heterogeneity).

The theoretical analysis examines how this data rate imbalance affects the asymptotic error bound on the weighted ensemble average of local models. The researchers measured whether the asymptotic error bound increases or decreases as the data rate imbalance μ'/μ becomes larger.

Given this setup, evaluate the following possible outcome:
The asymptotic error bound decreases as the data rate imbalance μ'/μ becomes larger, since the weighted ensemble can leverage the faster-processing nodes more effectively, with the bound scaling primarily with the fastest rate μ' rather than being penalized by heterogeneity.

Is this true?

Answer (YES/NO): NO